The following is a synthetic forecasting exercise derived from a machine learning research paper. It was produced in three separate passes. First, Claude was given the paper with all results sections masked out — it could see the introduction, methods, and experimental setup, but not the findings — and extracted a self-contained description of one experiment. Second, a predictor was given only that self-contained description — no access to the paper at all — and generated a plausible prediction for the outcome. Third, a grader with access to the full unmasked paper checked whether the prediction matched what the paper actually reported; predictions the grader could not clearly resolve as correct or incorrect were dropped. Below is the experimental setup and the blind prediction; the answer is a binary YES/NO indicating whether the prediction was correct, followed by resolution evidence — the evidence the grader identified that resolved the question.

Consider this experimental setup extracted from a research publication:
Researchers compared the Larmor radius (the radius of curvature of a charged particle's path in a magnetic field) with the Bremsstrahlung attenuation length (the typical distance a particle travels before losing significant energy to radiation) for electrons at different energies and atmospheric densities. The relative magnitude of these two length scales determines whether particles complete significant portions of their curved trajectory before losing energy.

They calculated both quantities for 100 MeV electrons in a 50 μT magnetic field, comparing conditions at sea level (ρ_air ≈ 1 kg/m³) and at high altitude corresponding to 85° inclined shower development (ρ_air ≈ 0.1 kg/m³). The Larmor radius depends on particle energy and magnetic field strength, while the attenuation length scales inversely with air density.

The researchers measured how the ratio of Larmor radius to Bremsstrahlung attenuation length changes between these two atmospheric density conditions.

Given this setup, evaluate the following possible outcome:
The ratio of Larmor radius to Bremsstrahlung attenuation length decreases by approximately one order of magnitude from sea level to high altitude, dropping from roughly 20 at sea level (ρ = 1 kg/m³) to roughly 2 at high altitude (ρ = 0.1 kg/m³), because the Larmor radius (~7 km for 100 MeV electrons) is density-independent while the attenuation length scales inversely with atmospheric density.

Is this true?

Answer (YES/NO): NO